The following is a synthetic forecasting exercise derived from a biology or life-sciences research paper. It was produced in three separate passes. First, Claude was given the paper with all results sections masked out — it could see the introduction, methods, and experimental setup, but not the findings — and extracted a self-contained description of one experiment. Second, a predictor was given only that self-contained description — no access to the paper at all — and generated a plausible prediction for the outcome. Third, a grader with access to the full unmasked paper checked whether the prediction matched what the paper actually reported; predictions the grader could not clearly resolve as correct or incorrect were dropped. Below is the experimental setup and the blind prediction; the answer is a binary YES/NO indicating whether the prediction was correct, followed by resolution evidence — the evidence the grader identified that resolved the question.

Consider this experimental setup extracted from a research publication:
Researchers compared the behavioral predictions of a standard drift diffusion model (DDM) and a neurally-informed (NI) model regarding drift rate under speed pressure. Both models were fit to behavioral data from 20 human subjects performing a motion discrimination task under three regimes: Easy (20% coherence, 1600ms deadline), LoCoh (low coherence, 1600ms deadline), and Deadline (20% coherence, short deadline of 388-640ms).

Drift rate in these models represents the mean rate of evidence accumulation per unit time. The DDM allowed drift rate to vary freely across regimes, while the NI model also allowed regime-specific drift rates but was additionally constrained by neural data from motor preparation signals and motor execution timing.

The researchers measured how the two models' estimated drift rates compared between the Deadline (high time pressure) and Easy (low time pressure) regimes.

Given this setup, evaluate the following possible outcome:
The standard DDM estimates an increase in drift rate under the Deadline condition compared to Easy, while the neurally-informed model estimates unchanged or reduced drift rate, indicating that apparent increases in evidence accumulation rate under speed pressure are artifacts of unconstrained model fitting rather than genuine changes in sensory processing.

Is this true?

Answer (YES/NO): NO